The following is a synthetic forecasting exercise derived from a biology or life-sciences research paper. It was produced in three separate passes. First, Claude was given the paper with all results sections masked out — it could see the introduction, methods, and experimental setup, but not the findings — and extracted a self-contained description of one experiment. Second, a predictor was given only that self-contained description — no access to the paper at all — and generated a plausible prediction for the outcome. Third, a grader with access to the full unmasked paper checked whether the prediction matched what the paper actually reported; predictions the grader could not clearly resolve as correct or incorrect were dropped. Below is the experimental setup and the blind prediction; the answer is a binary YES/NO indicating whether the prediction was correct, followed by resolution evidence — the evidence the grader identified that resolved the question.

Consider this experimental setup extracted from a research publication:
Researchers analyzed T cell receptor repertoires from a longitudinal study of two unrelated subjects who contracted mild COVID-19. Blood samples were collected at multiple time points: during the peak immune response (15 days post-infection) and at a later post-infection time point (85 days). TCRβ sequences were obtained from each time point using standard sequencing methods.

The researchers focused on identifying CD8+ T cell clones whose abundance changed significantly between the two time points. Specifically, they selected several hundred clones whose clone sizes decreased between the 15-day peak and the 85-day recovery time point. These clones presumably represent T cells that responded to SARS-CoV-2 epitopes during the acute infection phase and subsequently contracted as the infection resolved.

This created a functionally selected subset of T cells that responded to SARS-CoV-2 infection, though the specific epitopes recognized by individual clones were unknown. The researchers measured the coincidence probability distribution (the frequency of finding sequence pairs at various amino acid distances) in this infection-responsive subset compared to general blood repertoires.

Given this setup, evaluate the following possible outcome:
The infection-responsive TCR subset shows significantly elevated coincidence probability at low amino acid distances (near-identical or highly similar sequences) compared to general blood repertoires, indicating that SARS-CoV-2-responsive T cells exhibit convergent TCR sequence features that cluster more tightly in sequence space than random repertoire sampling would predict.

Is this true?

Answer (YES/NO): YES